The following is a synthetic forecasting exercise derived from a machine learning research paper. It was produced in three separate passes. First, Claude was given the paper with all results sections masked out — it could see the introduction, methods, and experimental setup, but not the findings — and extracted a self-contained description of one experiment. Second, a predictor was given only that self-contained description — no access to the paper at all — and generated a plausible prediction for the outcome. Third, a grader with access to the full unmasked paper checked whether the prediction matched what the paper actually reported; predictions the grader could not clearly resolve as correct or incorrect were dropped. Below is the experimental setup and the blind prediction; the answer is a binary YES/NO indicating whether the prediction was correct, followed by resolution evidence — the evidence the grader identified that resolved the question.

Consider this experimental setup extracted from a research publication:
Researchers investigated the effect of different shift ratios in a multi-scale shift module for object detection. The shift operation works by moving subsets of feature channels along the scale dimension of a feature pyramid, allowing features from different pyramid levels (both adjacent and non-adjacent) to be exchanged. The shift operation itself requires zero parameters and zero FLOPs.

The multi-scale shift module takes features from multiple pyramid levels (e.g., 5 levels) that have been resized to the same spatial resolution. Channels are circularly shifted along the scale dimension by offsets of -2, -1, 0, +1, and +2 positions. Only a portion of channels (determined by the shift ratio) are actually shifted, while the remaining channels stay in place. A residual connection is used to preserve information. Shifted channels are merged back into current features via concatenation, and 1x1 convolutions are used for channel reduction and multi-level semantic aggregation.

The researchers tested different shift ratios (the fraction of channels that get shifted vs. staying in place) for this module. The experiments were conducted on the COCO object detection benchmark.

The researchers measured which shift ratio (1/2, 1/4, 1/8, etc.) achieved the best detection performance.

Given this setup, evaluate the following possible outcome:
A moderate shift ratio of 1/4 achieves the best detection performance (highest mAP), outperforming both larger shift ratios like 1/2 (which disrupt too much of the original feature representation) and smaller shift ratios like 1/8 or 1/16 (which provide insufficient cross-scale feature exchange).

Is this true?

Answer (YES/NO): YES